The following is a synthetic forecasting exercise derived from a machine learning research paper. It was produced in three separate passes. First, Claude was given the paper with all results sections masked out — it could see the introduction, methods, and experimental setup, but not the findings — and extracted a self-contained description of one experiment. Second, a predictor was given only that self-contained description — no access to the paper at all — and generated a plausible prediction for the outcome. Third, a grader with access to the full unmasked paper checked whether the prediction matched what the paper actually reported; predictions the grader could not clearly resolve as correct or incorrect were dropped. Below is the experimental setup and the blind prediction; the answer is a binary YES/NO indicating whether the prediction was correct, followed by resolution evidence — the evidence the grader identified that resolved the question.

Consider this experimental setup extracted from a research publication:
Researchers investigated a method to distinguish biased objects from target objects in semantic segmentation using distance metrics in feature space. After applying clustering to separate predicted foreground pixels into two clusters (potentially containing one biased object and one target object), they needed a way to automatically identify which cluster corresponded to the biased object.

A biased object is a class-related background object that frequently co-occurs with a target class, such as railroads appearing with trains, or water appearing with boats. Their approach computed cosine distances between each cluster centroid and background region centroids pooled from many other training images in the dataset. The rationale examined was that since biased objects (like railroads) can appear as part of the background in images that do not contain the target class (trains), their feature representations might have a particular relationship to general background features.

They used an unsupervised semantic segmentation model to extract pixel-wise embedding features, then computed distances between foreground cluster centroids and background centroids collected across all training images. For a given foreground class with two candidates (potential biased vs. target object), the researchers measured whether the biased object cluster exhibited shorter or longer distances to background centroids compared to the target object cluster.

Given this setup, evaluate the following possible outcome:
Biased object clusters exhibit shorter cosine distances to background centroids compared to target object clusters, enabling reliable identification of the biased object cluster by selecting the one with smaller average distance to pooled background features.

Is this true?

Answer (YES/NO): YES